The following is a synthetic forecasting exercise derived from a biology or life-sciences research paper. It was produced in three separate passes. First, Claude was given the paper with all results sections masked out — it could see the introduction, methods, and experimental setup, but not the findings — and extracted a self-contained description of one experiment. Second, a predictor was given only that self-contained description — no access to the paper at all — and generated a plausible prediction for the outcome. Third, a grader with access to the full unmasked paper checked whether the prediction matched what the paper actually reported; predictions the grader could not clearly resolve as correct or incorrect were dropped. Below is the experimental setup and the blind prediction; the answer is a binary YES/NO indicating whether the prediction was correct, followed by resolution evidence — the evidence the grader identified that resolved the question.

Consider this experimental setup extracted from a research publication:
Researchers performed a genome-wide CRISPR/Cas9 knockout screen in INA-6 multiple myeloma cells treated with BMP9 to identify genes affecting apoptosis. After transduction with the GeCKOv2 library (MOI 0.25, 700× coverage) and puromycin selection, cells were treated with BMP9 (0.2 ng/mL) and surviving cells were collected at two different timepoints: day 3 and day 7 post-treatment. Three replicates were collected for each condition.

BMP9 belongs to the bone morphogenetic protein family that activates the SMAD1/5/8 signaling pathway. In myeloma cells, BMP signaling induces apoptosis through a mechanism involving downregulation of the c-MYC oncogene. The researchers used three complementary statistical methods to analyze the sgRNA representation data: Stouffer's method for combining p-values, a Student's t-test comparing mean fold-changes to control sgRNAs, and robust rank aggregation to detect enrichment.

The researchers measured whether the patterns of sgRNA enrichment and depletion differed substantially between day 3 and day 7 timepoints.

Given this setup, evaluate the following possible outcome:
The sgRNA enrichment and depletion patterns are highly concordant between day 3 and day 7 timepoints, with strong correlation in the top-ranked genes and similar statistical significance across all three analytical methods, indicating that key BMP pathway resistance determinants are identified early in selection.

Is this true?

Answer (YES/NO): NO